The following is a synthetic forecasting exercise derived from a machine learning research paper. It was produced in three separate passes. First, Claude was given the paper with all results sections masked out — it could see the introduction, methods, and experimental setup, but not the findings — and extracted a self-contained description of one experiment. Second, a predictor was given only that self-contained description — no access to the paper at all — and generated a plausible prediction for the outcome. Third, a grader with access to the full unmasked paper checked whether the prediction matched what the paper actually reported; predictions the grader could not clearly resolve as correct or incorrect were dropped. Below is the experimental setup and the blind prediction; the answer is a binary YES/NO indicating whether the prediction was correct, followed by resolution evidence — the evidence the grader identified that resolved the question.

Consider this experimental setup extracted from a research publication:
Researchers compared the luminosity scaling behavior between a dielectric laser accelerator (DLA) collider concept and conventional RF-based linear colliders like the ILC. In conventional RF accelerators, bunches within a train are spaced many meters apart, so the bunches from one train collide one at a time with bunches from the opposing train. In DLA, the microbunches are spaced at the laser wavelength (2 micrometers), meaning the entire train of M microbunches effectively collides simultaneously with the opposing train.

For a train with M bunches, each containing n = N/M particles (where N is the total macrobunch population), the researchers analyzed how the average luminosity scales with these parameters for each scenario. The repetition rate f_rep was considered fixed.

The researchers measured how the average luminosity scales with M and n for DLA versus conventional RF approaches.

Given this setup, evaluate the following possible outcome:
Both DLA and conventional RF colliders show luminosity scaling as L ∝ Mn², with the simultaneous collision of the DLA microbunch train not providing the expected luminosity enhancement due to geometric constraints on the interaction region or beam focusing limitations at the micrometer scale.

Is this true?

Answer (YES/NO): NO